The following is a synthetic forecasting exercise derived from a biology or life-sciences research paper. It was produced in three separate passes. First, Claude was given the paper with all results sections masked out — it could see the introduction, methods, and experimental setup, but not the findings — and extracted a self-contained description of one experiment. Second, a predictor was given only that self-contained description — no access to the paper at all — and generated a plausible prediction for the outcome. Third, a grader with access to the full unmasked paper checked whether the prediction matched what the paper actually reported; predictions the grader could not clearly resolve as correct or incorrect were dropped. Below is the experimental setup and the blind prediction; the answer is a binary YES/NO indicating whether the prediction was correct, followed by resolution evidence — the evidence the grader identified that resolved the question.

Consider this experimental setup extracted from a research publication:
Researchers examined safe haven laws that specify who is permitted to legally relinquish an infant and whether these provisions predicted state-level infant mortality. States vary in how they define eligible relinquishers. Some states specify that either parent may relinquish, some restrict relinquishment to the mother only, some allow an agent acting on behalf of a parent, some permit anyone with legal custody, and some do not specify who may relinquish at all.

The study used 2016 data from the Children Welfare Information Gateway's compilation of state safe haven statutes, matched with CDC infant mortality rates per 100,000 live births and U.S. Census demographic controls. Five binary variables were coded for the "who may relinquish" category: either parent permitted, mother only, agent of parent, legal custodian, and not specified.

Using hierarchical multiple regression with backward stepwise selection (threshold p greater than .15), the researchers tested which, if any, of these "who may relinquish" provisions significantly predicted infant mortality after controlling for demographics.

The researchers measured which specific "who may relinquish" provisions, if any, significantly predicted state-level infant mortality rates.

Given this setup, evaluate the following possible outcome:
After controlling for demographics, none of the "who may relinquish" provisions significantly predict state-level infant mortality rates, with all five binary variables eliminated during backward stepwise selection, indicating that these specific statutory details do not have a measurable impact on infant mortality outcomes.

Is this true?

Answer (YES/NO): NO